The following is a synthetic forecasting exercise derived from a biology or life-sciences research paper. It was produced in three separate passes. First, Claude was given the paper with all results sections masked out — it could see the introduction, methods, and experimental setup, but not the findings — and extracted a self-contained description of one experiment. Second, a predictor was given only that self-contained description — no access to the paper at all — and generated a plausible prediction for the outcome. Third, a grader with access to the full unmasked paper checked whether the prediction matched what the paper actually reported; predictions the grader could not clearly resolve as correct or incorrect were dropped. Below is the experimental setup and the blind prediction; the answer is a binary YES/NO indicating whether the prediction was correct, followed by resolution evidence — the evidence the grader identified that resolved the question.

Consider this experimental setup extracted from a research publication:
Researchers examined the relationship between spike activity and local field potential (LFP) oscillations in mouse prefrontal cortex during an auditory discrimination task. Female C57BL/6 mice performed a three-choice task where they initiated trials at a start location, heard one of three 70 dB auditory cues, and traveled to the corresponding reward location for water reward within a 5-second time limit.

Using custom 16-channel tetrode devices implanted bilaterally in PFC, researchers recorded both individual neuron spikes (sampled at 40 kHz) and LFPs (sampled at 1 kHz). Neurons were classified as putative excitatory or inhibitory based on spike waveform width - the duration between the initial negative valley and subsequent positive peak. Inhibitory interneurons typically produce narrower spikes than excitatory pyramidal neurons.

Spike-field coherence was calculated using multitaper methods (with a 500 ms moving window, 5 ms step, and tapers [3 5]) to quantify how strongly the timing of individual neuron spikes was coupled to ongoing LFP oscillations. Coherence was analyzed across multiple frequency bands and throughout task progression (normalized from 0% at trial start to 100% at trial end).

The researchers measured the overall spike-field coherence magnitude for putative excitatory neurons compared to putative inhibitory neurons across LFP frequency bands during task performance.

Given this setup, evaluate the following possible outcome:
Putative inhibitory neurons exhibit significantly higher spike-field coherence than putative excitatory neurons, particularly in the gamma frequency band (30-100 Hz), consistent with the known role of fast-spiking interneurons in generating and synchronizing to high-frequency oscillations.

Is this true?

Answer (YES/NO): YES